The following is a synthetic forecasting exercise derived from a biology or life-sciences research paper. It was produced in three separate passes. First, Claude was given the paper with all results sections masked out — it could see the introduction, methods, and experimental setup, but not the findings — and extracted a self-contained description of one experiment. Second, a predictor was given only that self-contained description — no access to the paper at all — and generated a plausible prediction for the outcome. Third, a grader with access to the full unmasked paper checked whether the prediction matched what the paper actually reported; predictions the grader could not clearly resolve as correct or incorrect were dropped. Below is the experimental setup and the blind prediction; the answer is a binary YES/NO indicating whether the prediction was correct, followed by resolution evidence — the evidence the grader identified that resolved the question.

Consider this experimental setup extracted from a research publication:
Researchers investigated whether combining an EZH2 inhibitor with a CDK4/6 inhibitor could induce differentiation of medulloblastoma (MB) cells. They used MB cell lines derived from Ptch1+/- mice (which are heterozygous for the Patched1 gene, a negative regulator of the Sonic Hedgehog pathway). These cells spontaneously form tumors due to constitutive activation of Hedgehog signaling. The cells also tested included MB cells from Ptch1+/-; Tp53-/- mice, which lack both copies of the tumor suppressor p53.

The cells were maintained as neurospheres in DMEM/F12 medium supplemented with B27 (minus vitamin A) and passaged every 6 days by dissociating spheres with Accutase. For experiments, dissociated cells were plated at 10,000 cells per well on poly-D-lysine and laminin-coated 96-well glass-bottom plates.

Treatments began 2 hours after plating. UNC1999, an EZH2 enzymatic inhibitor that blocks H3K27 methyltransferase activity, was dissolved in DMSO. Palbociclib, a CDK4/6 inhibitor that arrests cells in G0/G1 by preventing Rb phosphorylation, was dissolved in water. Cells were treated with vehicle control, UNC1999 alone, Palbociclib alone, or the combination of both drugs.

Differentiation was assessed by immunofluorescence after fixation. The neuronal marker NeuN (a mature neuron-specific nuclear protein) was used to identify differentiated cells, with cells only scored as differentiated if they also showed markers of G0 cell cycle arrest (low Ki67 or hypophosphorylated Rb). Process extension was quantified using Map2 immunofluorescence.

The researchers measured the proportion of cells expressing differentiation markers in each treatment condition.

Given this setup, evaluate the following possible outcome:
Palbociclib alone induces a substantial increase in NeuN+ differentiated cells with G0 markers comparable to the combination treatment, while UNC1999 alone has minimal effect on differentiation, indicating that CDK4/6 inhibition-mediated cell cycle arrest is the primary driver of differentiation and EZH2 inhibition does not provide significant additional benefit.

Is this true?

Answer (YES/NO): NO